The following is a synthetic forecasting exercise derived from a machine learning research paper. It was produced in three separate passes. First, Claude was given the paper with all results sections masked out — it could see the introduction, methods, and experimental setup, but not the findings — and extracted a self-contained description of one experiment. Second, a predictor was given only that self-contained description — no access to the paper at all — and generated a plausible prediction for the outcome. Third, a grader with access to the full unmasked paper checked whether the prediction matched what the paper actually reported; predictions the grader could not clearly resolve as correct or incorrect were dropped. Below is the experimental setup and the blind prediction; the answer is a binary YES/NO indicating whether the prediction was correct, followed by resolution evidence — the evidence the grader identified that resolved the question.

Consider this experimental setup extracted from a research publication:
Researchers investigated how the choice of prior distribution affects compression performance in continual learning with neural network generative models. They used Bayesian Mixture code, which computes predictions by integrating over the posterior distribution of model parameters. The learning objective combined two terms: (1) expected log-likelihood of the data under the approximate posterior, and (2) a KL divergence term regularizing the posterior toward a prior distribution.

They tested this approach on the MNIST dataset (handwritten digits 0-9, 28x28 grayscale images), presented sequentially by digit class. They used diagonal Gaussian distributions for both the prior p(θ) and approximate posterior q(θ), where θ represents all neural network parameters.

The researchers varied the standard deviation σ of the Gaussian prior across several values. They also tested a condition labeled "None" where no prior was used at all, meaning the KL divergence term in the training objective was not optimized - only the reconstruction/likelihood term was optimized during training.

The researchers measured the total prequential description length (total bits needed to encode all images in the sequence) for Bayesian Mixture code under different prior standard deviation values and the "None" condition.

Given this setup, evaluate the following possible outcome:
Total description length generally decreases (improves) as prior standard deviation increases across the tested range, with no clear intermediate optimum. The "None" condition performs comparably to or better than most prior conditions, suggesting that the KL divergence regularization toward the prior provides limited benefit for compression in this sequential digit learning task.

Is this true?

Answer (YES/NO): NO